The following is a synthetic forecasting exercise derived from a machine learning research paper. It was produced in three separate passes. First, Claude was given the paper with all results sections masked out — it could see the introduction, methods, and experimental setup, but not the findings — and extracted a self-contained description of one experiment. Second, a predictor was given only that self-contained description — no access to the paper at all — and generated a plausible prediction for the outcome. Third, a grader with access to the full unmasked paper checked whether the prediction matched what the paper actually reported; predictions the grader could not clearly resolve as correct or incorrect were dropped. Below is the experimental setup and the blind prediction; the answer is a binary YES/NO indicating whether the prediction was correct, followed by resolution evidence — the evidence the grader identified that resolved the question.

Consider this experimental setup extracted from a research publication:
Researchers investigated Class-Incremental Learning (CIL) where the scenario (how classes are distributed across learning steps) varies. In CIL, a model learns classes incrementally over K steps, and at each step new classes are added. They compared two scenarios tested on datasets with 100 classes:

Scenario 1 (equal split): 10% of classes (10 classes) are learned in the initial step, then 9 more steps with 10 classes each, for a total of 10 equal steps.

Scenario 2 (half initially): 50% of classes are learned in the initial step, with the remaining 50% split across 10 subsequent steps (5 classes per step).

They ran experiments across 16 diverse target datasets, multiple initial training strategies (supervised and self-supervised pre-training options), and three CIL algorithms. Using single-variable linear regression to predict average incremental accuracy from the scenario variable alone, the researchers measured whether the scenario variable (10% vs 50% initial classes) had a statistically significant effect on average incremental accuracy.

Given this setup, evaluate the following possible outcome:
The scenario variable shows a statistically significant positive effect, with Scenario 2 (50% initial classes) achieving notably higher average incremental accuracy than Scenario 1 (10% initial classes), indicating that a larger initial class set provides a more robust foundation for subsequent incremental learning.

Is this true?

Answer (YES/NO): NO